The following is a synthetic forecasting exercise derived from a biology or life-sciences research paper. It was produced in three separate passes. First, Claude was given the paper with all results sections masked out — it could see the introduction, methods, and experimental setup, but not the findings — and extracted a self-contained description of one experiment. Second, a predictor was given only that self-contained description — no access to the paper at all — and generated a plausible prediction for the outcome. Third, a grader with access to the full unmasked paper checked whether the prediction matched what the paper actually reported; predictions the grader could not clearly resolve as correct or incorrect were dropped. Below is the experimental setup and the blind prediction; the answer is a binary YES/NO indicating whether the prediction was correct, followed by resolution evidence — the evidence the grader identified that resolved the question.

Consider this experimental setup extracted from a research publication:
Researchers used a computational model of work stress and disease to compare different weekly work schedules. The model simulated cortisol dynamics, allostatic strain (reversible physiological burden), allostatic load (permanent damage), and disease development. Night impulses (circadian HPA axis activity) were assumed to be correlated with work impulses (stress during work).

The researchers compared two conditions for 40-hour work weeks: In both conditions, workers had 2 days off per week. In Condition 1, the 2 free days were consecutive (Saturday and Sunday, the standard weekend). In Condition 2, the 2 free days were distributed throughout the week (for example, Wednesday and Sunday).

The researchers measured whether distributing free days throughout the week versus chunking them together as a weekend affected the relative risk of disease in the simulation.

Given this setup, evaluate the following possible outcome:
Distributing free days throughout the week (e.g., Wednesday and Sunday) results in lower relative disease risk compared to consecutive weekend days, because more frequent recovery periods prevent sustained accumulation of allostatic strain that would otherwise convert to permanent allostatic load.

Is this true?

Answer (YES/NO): NO